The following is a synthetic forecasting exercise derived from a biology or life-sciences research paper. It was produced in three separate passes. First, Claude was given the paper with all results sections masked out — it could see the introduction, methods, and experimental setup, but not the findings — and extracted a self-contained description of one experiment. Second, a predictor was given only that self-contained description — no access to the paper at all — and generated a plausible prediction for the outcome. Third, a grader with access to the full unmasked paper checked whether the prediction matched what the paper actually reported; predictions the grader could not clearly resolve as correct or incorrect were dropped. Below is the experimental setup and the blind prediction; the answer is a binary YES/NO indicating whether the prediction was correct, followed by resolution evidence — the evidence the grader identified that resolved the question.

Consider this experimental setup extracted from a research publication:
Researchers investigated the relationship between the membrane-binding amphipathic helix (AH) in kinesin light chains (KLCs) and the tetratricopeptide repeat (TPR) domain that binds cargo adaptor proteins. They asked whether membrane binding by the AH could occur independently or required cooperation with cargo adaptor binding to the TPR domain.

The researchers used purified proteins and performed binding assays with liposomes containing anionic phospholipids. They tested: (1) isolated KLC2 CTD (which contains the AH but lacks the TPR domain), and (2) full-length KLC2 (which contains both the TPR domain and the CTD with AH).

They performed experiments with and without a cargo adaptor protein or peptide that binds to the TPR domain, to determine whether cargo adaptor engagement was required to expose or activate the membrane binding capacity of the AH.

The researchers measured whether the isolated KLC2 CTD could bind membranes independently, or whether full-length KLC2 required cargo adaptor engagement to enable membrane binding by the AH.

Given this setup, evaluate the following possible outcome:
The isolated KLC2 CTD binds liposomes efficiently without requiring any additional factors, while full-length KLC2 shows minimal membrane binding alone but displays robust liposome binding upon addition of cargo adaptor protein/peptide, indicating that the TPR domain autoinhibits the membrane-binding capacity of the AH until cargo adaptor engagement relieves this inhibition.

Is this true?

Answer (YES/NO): NO